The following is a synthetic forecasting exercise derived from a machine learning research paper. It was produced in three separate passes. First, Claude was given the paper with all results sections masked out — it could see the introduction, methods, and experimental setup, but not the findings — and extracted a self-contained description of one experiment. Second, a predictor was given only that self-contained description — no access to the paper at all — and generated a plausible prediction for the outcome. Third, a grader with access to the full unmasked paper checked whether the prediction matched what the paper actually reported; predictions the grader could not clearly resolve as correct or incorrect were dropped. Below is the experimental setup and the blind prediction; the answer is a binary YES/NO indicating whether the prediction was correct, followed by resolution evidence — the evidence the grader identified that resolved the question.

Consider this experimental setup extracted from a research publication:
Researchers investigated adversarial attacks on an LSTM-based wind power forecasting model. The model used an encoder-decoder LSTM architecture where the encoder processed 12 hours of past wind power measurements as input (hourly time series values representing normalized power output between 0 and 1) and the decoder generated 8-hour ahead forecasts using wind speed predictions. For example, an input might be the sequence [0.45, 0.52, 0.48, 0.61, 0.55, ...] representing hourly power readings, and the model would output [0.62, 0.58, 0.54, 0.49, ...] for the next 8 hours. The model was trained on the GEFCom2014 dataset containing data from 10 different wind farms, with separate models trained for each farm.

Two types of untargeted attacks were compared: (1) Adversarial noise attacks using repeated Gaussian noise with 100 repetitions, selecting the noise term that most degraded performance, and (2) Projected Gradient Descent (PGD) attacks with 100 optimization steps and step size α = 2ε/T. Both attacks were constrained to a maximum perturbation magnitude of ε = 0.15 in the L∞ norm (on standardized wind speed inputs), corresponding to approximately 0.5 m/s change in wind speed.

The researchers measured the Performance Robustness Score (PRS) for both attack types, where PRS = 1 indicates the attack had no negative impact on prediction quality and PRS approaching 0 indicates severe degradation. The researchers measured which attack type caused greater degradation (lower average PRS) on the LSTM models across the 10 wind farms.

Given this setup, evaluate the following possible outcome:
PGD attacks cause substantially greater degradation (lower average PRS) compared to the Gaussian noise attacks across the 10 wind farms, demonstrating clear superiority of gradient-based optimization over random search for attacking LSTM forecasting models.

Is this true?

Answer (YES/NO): YES